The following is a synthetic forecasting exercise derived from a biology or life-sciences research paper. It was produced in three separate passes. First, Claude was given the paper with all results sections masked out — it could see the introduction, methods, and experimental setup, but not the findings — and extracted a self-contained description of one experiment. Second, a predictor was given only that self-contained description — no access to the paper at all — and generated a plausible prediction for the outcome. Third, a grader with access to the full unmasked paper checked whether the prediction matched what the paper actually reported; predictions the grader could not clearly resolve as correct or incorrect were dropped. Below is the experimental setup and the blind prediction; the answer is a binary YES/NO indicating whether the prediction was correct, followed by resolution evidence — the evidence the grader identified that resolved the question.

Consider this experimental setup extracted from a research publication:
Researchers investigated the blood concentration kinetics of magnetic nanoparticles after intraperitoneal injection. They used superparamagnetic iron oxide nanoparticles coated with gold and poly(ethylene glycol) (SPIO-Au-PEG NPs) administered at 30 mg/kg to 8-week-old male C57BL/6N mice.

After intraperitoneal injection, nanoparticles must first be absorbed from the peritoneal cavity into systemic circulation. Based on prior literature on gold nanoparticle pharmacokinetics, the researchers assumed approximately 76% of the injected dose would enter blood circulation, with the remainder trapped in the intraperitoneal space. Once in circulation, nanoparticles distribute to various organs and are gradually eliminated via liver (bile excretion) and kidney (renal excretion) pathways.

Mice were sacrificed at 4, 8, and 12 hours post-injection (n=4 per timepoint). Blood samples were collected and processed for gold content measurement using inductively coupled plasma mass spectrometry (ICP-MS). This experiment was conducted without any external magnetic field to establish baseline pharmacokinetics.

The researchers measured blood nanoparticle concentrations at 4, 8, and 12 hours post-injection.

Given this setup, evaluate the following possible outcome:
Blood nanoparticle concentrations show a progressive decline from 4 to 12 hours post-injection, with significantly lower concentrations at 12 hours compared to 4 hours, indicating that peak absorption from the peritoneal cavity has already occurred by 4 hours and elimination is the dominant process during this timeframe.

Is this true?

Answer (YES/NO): NO